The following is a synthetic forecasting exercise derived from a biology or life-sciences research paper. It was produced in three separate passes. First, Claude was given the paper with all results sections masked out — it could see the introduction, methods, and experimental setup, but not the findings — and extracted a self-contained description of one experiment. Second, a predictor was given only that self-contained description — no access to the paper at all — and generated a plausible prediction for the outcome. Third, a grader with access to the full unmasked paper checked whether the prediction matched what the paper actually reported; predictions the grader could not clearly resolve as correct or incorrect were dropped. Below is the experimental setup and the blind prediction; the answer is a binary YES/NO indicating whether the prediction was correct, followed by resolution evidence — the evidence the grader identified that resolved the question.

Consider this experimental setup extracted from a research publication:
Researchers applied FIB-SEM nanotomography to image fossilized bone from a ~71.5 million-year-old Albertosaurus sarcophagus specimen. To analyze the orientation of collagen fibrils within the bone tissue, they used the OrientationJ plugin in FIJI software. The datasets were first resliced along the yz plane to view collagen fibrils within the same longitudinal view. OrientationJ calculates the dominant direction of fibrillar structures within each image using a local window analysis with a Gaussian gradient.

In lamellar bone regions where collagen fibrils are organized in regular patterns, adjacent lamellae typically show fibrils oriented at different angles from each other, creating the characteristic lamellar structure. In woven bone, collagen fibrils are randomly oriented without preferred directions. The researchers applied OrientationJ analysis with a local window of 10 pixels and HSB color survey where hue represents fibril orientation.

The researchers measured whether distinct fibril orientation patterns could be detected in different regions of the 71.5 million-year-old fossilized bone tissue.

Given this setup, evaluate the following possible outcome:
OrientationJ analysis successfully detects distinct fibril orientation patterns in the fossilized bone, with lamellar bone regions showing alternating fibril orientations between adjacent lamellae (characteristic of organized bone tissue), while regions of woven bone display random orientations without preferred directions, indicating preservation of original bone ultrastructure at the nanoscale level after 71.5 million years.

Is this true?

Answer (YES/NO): NO